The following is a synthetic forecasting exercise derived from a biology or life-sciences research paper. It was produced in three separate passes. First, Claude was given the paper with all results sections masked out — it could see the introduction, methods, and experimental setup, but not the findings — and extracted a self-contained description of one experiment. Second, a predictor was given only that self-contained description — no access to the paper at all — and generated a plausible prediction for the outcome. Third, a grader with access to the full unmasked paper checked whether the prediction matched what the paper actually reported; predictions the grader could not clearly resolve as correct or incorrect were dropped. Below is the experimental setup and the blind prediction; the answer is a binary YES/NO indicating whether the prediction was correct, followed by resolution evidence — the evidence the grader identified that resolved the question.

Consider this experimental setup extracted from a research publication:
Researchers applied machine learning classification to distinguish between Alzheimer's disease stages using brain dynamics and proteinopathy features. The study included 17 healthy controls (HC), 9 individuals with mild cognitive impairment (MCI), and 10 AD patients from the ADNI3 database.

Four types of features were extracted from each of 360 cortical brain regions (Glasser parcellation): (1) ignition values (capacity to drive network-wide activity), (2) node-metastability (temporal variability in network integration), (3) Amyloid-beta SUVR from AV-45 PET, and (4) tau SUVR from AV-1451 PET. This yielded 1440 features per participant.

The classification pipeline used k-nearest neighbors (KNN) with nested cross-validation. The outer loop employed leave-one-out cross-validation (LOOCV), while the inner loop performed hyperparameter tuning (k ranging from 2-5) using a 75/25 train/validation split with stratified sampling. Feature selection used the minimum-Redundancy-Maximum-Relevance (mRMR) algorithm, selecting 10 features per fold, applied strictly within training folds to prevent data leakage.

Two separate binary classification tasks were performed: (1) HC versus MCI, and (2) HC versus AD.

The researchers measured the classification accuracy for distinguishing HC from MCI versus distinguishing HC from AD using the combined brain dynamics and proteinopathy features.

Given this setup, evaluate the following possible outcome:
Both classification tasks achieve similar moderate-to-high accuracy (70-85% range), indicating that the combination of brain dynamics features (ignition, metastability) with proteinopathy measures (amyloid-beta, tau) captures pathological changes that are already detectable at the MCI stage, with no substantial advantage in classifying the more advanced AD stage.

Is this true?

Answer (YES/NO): NO